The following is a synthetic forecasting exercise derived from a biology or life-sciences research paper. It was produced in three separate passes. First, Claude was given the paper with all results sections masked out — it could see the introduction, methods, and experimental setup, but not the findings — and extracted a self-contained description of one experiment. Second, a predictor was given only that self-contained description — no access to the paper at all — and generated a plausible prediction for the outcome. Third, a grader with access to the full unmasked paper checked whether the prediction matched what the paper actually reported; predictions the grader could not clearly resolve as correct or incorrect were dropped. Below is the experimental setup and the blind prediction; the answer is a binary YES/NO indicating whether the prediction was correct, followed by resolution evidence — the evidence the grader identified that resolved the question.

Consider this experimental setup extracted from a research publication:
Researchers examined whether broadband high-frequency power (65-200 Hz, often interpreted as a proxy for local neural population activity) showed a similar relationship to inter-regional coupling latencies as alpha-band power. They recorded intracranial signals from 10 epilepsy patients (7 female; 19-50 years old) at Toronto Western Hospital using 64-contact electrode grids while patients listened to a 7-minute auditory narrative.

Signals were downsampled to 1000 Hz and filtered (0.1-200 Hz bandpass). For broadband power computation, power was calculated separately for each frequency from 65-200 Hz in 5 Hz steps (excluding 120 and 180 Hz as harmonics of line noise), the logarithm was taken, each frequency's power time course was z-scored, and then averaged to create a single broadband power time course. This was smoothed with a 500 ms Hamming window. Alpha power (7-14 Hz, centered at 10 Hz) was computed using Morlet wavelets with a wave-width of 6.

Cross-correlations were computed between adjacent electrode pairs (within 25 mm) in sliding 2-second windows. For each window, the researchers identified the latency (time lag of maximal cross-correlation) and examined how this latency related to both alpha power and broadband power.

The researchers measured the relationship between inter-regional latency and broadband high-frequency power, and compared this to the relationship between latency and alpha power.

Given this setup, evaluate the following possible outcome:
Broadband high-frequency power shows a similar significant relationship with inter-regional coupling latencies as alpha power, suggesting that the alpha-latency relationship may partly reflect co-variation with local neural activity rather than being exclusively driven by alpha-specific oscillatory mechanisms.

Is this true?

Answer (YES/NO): NO